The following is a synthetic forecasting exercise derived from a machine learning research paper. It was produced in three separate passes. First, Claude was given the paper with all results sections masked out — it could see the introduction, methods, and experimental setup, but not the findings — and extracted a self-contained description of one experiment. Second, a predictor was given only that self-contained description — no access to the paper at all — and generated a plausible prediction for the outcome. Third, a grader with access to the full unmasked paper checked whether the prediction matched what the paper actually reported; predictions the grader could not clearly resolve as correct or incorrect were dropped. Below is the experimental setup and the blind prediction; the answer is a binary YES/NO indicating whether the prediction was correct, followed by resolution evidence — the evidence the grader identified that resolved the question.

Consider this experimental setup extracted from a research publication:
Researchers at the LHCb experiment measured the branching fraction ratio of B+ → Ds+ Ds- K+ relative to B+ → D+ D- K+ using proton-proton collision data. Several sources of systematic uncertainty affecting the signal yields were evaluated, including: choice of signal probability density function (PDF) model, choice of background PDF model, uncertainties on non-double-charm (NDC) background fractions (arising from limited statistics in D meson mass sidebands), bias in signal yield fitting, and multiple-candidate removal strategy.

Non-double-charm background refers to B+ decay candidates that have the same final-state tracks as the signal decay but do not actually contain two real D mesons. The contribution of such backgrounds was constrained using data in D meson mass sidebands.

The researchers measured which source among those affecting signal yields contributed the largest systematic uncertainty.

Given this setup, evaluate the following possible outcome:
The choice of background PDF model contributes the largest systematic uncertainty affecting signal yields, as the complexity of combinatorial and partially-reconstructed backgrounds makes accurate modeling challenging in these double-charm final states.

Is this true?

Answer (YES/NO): NO